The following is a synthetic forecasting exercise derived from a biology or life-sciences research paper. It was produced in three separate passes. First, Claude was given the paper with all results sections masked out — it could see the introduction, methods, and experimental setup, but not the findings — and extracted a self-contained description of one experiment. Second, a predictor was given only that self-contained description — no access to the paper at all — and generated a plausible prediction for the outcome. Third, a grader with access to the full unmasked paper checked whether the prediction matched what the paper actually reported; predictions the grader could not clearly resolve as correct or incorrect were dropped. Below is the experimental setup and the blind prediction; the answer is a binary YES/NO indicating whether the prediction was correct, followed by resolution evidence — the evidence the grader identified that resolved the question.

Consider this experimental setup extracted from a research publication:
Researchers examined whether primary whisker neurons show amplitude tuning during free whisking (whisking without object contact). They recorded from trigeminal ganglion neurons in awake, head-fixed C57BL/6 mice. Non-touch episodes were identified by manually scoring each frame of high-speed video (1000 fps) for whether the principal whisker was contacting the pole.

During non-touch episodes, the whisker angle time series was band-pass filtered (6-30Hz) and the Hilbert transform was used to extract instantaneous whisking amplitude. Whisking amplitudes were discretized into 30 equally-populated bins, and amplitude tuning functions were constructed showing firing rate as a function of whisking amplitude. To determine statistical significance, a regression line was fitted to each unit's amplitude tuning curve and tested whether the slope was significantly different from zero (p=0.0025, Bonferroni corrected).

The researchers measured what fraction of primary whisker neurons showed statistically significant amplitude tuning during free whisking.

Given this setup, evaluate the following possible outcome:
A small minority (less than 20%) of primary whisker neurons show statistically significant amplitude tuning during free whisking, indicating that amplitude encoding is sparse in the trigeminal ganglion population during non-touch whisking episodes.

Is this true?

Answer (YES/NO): NO